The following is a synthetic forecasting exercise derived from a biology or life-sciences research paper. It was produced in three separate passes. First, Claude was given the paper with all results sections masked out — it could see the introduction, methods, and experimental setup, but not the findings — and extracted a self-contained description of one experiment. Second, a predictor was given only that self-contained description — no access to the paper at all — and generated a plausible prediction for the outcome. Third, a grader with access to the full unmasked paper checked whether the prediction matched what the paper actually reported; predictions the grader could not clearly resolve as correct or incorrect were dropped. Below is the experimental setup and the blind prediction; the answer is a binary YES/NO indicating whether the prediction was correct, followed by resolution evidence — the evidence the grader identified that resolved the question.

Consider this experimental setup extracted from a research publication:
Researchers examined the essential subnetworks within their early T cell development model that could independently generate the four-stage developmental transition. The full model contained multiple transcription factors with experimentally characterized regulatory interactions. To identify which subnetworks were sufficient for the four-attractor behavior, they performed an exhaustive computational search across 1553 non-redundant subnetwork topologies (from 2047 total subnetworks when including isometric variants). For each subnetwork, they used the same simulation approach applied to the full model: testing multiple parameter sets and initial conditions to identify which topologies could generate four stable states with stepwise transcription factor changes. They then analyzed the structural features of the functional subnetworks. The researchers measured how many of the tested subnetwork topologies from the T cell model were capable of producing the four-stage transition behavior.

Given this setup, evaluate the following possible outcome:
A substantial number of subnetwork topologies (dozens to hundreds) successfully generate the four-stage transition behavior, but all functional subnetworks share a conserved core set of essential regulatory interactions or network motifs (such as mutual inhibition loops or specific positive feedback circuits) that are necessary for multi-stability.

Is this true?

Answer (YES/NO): YES